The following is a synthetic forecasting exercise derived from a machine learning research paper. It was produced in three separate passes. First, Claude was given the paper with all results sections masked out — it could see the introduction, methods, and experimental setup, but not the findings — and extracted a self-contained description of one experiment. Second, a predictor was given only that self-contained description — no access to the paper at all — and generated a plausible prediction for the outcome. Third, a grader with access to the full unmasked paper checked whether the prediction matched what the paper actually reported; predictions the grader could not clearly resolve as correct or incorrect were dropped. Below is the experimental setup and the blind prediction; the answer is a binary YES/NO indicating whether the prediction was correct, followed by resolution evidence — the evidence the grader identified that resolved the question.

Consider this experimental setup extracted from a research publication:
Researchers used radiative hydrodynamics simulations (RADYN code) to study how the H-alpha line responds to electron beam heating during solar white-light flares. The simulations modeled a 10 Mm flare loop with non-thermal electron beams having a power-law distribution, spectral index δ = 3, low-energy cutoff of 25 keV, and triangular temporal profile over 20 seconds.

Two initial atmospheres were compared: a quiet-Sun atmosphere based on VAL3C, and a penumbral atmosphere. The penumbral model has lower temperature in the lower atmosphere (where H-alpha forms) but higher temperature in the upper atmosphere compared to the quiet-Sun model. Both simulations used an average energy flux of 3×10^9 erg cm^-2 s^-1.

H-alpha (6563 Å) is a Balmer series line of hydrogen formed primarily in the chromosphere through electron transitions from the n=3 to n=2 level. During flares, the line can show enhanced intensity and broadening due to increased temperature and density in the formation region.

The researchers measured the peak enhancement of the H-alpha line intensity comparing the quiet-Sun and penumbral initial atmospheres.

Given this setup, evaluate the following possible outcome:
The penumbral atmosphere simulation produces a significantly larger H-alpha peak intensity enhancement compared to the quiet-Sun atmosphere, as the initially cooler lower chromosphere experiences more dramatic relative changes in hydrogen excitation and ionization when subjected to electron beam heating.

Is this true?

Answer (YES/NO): YES